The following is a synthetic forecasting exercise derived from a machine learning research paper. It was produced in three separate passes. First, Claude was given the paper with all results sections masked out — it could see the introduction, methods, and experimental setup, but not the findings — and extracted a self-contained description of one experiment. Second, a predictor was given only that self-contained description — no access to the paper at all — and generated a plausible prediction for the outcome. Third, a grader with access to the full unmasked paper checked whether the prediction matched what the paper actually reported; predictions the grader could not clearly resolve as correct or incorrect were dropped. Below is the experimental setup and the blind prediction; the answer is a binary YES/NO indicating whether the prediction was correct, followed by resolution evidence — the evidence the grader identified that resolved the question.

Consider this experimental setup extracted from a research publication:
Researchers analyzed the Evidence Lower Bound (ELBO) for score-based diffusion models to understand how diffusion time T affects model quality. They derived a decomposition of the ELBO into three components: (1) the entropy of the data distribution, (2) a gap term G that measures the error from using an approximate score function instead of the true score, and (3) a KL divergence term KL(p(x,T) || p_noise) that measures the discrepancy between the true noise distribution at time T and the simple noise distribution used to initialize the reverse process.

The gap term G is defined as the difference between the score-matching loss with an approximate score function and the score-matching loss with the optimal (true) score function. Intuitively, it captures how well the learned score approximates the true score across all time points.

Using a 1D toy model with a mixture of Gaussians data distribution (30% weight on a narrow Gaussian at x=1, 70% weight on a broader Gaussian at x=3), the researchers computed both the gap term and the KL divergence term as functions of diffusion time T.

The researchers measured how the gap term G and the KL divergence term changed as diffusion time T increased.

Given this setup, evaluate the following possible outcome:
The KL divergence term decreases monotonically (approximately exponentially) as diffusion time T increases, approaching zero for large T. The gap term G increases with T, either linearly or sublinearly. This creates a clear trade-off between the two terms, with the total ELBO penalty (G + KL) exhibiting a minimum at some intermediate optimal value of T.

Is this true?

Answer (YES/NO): YES